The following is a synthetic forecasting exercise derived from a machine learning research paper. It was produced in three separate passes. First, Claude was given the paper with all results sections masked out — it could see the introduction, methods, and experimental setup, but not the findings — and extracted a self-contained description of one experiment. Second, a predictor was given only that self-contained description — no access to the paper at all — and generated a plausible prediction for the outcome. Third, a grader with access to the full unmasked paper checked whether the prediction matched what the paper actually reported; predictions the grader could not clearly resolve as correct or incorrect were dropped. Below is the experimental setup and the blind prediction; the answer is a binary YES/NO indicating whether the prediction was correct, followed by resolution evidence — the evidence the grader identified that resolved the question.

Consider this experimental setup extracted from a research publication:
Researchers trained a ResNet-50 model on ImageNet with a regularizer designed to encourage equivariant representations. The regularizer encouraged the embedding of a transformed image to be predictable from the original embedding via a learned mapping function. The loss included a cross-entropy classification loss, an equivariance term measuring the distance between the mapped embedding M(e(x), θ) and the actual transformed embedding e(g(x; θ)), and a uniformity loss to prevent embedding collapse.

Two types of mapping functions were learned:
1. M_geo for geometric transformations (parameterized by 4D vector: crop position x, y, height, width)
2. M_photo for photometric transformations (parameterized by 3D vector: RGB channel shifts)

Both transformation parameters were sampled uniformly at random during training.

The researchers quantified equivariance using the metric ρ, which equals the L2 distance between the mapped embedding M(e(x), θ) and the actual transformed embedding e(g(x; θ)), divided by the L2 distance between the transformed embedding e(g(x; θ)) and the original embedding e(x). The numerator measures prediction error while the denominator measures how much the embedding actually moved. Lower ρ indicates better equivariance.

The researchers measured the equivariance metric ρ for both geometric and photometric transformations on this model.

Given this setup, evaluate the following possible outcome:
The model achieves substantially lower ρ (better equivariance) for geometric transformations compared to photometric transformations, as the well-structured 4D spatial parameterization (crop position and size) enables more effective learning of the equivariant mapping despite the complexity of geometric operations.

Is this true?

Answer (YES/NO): YES